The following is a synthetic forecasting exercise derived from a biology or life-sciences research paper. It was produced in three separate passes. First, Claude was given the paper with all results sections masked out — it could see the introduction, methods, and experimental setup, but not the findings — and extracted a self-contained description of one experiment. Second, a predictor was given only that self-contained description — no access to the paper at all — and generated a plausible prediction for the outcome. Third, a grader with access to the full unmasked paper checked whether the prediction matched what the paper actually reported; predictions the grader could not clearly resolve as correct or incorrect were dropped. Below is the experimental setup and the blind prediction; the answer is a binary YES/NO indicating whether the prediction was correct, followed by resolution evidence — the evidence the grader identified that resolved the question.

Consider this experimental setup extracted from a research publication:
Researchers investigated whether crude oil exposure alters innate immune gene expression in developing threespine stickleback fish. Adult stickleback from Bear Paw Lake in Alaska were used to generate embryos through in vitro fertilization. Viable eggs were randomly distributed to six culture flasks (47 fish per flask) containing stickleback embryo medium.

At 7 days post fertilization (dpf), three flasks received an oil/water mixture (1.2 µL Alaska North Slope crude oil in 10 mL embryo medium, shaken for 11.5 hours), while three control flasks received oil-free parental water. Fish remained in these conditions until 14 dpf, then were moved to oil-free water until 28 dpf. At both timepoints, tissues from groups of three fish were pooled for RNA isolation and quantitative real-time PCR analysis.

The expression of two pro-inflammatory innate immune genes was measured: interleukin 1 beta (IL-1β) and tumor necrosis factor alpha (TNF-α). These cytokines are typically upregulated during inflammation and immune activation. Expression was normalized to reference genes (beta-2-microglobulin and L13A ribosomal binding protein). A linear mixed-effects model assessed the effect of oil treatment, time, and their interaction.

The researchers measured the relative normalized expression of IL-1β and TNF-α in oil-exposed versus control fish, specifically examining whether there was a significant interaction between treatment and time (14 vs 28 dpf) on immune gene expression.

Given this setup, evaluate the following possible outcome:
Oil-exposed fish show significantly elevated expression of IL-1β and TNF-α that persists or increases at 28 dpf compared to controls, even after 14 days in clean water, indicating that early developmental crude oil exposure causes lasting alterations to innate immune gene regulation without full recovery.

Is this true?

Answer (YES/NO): NO